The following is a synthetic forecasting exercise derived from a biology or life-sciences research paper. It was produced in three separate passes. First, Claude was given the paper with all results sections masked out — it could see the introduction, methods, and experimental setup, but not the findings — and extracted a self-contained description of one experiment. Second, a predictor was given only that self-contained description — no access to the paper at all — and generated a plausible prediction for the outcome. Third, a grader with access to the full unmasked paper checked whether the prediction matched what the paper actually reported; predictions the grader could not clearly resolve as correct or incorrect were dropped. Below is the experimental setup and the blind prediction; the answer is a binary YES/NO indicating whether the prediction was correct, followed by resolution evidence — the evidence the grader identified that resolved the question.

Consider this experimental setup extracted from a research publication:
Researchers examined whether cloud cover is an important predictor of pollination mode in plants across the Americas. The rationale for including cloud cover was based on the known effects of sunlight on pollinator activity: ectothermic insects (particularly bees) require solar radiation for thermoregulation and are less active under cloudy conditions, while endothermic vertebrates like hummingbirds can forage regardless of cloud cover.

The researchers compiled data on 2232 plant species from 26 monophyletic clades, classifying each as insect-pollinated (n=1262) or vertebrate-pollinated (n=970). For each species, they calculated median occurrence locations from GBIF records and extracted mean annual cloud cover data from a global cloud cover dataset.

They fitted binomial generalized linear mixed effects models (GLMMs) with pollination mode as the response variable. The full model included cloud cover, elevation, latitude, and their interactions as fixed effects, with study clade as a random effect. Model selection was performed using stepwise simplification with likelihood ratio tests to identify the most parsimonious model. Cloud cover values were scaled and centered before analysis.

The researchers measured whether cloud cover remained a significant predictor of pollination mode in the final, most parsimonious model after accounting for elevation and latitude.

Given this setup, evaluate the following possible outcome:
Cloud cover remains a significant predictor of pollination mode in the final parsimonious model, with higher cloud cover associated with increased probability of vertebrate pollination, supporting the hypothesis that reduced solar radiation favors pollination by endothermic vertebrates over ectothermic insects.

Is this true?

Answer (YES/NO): NO